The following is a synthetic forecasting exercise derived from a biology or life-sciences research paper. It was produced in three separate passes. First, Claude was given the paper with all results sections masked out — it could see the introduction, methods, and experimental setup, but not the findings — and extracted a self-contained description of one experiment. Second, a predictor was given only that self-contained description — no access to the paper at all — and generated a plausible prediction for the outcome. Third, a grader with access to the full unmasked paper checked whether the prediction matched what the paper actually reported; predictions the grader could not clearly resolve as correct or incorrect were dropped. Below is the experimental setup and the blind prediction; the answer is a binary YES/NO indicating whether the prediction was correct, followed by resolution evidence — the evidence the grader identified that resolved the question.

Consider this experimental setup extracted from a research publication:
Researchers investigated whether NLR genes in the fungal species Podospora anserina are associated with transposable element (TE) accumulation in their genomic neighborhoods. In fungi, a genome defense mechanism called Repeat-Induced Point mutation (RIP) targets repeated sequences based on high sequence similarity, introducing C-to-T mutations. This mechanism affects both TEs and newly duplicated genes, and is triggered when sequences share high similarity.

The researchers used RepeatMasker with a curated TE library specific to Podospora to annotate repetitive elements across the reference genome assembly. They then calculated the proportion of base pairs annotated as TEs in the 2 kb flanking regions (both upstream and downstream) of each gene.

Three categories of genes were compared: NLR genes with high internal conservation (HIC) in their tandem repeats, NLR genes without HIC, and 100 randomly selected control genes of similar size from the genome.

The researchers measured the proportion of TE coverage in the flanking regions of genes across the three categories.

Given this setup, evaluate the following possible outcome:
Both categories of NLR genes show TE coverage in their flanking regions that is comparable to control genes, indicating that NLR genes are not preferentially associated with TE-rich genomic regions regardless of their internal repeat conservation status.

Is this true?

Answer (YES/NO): NO